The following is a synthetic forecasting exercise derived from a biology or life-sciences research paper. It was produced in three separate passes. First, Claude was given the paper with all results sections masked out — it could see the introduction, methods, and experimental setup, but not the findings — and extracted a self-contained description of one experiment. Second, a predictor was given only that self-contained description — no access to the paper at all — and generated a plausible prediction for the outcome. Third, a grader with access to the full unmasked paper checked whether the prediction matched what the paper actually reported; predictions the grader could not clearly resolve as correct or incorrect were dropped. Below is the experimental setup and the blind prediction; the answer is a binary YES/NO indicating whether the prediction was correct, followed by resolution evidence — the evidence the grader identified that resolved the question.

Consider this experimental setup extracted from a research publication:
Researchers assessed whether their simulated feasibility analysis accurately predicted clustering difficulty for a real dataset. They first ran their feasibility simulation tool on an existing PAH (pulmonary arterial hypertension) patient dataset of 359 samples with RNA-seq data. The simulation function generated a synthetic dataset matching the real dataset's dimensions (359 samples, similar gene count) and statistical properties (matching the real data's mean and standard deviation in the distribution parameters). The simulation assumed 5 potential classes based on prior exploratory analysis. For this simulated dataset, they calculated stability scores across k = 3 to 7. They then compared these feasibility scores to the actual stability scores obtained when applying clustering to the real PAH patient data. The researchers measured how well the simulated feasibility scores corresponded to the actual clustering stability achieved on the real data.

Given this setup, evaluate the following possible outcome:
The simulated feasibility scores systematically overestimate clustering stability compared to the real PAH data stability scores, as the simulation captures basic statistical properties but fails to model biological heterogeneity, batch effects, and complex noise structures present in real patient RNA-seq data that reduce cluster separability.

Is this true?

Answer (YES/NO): NO